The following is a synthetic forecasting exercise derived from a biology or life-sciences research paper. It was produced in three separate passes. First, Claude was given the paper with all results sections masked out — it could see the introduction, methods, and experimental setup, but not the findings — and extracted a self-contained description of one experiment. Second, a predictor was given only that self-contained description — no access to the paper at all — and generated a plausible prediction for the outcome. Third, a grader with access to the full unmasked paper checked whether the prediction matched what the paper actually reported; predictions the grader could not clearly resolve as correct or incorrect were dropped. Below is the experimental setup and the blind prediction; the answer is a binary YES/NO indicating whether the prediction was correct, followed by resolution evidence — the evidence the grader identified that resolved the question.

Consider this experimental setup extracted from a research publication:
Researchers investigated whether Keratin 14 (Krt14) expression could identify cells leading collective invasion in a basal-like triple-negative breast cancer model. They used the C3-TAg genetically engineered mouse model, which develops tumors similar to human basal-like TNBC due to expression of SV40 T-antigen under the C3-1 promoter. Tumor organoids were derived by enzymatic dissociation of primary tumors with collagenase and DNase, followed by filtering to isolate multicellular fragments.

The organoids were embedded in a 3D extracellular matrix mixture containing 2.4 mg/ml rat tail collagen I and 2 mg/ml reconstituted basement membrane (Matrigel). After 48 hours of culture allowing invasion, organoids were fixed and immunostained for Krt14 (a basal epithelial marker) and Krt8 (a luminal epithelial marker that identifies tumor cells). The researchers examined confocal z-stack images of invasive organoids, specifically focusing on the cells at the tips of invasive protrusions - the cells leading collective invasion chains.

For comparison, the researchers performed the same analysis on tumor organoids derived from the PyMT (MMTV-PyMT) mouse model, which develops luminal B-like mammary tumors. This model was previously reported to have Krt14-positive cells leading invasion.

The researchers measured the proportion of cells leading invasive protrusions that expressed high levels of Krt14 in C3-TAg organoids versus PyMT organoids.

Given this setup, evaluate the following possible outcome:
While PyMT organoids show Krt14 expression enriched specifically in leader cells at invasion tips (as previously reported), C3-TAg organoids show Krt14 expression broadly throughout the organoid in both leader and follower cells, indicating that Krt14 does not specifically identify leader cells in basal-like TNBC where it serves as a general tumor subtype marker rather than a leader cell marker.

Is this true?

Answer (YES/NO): NO